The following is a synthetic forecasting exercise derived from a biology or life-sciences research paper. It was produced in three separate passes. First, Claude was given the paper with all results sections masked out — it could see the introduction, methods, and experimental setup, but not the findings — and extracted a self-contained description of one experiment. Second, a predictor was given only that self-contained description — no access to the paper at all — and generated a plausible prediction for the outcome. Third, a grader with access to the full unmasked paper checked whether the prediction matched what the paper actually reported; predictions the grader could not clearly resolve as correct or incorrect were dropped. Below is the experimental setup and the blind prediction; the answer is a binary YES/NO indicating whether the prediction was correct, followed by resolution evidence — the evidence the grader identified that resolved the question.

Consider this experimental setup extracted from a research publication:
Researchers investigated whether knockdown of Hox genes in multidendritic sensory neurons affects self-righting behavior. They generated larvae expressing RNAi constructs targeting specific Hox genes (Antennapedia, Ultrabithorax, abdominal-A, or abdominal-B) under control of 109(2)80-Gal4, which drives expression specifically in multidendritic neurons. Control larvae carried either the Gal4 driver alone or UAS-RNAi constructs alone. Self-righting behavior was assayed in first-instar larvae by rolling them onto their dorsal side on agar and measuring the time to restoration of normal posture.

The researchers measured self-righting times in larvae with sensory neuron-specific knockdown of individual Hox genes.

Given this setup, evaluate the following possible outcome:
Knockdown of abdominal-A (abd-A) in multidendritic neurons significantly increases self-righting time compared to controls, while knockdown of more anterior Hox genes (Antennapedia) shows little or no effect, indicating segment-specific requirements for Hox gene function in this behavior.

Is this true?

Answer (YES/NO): NO